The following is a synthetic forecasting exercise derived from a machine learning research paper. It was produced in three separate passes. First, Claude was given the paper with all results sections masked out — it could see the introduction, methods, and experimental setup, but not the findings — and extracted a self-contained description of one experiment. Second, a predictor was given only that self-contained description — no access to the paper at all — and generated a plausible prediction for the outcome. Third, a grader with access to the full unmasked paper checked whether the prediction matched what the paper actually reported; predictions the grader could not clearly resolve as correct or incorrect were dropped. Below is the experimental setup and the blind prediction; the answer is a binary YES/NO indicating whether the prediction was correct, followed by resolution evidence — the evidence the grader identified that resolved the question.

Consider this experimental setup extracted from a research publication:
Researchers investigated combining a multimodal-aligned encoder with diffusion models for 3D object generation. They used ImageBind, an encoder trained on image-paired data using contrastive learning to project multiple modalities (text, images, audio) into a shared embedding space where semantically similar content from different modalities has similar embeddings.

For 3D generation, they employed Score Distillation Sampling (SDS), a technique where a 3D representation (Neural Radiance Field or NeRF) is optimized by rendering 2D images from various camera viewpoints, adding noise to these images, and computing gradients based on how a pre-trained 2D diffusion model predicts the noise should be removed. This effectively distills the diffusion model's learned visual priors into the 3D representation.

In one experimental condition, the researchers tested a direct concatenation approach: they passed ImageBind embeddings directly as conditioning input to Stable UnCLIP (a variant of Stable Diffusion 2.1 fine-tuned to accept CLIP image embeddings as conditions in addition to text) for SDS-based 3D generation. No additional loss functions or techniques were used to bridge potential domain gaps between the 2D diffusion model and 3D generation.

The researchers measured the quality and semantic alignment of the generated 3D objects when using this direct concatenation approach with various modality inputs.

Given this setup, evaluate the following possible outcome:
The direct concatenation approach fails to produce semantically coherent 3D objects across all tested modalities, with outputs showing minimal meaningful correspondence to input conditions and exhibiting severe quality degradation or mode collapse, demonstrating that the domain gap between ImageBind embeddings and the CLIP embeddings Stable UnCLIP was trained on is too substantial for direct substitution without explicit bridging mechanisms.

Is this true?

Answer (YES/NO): YES